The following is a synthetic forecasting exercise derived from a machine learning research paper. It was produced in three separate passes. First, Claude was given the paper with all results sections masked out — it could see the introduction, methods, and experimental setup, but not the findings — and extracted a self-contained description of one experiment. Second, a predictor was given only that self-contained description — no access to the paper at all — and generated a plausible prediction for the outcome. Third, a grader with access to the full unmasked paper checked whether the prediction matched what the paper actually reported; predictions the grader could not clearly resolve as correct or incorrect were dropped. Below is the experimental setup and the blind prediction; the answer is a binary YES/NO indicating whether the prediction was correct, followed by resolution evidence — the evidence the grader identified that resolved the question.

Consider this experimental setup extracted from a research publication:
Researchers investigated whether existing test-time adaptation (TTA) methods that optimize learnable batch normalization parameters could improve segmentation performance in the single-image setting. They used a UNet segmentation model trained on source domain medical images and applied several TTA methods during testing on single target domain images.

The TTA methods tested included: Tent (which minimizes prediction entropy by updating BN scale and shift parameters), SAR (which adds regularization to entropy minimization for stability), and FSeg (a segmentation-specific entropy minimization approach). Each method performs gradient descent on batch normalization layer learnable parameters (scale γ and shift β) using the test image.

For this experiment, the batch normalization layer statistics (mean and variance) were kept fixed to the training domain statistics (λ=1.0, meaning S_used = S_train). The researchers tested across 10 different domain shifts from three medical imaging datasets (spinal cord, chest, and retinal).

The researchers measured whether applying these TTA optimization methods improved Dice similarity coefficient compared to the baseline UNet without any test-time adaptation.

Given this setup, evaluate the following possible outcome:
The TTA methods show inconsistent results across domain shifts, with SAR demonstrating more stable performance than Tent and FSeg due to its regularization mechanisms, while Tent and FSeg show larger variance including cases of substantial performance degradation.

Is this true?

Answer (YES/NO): NO